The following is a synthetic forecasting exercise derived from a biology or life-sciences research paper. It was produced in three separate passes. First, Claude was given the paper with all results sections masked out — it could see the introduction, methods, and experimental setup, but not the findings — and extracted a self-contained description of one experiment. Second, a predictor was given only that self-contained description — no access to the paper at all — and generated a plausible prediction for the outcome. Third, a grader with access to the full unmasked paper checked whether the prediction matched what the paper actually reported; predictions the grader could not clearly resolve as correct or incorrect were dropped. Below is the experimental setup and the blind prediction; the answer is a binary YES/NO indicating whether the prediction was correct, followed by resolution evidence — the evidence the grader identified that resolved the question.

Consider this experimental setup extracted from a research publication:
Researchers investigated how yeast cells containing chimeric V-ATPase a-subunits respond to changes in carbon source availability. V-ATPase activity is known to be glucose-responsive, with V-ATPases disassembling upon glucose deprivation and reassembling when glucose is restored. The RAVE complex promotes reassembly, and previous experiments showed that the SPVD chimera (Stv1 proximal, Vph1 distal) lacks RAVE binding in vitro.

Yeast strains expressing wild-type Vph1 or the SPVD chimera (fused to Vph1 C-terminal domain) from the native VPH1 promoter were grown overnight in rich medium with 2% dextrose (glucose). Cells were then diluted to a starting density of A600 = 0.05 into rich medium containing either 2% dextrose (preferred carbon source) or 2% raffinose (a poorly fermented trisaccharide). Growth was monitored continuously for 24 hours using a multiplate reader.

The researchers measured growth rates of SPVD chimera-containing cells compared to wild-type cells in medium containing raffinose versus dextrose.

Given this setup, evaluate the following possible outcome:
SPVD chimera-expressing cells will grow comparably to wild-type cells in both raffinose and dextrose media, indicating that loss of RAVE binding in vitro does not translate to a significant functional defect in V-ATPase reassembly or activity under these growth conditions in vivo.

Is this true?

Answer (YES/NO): NO